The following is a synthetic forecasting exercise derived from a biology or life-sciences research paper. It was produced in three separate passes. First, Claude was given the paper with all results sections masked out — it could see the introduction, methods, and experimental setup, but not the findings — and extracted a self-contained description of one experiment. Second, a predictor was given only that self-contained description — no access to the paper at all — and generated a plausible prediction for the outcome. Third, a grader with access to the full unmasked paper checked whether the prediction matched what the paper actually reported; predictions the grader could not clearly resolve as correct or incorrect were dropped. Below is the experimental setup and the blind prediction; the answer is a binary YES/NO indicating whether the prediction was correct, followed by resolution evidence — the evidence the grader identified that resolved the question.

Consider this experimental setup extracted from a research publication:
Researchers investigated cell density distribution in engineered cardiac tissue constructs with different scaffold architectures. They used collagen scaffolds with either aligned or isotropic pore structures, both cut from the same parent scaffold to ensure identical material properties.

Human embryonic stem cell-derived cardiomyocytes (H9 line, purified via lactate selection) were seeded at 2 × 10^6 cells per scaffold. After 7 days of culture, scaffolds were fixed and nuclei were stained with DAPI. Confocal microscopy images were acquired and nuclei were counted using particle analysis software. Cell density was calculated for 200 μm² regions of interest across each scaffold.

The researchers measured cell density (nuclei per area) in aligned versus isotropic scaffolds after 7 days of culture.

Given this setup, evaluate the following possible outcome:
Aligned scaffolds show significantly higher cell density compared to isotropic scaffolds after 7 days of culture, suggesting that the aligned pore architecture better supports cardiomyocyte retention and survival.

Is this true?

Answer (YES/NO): NO